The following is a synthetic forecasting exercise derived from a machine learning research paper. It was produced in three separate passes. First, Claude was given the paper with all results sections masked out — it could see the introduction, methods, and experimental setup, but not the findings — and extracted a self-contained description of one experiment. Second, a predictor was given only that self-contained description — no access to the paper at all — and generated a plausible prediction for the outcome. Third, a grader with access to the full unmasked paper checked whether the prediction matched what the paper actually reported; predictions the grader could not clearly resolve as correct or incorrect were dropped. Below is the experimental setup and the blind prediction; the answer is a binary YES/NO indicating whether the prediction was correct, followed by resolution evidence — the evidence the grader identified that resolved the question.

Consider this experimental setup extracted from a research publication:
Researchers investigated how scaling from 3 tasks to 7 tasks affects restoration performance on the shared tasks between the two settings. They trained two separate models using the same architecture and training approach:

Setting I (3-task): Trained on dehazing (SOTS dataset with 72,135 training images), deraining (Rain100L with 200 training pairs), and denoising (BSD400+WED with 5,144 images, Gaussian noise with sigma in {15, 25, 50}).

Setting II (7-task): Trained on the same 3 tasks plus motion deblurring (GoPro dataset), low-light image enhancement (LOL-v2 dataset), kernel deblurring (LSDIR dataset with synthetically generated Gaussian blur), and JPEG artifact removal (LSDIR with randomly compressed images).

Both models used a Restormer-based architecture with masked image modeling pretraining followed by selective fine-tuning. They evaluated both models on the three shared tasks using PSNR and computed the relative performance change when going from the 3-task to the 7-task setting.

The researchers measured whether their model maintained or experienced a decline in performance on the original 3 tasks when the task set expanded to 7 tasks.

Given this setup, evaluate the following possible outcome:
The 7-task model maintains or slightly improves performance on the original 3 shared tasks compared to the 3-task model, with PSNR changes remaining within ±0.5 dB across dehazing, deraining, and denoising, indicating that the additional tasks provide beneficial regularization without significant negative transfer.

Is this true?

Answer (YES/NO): NO